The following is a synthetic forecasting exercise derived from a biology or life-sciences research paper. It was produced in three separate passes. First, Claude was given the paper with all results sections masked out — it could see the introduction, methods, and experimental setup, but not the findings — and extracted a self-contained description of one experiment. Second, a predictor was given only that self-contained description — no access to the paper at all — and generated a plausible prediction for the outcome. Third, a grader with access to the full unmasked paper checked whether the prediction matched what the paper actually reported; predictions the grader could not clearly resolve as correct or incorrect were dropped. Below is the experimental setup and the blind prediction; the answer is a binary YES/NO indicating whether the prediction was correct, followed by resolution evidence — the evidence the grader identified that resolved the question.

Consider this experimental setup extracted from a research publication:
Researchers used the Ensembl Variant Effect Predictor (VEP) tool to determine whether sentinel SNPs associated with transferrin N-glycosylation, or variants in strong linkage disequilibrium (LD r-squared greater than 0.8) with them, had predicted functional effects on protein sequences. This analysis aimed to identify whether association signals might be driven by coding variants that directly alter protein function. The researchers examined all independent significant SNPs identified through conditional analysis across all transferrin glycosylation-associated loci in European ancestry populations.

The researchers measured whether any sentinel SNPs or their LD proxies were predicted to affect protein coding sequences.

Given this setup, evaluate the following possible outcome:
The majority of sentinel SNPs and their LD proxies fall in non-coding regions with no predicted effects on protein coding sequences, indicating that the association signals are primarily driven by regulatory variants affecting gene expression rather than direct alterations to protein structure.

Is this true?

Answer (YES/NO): YES